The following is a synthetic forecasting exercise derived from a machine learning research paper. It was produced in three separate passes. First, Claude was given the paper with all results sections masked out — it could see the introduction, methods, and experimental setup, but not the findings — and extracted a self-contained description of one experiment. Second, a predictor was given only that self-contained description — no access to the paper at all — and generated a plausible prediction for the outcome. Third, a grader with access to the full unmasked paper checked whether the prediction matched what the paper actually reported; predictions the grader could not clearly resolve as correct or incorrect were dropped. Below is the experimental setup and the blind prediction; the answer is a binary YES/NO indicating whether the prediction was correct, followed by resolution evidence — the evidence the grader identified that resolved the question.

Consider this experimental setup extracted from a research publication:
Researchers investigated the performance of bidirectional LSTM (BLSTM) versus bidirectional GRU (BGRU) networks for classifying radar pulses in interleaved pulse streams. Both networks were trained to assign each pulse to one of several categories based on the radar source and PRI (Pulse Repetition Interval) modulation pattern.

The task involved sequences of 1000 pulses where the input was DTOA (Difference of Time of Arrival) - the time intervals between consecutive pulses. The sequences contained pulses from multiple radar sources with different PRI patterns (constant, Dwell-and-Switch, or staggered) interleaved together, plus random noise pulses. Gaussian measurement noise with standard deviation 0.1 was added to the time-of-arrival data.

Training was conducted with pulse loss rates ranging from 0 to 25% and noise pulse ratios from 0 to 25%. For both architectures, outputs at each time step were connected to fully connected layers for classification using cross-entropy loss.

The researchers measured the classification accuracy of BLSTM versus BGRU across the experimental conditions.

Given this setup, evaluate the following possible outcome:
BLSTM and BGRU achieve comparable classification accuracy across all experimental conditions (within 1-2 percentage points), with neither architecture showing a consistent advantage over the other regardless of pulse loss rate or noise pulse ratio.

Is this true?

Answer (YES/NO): NO